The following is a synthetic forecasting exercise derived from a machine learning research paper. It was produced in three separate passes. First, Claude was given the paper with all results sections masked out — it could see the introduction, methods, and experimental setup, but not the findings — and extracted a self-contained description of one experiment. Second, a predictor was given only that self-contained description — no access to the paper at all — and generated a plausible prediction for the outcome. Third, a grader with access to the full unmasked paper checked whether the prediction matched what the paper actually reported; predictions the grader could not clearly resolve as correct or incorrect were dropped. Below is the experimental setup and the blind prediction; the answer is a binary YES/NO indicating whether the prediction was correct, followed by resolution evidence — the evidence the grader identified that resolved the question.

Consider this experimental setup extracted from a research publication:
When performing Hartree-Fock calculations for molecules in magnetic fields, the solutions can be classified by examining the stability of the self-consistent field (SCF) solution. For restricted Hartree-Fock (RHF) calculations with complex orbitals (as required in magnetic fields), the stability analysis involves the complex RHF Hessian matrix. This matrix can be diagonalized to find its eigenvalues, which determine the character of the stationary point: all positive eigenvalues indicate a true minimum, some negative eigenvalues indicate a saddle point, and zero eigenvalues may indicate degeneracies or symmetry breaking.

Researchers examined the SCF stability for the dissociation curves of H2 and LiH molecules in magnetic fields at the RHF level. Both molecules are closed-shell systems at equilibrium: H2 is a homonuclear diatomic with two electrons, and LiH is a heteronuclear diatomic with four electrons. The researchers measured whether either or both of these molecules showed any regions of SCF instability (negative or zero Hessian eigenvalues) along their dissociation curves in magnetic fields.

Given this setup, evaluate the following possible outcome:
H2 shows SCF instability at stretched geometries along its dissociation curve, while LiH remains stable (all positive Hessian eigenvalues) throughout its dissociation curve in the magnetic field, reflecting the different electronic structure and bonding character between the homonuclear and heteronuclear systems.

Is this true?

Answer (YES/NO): NO